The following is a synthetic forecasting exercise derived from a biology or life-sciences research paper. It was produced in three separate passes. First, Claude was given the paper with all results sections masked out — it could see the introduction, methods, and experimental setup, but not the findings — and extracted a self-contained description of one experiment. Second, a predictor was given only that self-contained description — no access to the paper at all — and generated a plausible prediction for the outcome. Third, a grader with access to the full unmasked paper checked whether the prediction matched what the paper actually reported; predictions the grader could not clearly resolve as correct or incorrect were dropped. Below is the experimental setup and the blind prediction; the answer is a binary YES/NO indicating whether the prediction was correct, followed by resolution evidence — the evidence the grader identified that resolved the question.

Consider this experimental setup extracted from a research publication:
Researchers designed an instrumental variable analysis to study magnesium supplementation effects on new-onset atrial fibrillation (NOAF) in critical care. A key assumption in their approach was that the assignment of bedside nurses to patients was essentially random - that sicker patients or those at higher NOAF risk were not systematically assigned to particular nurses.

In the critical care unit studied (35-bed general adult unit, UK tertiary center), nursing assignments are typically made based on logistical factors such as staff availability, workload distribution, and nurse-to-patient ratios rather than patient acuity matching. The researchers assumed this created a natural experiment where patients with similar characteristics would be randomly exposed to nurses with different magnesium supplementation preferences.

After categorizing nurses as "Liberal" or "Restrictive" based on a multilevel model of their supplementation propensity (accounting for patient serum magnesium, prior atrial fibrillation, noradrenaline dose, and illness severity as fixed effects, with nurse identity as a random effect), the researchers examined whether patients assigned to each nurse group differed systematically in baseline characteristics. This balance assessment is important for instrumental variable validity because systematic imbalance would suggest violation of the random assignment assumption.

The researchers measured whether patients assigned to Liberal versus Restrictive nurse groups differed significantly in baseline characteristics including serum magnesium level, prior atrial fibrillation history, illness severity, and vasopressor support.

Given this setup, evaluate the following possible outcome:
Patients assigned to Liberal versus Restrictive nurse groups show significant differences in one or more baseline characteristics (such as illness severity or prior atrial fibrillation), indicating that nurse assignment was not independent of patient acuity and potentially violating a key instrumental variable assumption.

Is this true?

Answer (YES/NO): NO